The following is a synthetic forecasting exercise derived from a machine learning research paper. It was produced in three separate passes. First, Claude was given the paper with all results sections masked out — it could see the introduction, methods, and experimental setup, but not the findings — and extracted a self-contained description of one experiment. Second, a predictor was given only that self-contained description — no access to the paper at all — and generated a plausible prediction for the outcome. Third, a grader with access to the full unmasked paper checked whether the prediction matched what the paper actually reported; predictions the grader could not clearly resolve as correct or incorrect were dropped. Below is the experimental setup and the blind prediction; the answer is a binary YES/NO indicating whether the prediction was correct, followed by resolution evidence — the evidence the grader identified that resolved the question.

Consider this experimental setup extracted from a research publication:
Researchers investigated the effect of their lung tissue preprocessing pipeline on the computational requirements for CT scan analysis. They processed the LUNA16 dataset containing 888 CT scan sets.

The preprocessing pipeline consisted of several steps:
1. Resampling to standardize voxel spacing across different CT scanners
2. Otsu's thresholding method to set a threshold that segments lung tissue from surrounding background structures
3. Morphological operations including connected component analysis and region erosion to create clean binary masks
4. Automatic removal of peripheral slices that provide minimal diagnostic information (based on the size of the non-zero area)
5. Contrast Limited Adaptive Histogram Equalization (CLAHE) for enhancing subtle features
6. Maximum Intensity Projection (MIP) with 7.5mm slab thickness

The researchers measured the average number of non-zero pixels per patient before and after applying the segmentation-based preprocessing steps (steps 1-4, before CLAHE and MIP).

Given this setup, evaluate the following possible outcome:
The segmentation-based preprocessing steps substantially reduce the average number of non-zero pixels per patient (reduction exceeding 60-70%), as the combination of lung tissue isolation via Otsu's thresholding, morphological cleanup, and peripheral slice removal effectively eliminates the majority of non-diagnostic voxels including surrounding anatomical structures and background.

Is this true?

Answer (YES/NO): YES